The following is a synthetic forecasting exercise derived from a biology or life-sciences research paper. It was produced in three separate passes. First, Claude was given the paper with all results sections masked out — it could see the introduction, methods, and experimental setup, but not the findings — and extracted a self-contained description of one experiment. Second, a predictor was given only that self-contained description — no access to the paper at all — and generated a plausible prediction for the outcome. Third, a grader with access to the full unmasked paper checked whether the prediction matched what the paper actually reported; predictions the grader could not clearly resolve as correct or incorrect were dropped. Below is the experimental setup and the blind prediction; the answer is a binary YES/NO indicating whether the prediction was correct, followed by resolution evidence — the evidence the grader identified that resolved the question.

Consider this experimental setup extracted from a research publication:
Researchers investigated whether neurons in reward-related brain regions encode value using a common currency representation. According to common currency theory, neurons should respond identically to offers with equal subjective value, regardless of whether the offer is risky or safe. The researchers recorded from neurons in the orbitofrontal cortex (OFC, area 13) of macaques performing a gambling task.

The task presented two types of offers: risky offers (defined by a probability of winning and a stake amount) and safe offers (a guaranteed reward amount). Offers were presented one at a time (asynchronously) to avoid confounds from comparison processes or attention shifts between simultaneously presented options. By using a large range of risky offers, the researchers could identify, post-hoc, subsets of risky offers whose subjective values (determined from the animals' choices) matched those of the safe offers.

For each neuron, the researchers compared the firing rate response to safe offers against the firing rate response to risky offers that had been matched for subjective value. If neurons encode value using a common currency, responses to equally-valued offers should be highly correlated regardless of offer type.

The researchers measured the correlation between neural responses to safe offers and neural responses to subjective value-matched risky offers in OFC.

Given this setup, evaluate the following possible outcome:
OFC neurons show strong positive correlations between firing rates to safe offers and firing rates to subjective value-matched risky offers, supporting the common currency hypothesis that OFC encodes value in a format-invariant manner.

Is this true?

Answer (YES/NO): NO